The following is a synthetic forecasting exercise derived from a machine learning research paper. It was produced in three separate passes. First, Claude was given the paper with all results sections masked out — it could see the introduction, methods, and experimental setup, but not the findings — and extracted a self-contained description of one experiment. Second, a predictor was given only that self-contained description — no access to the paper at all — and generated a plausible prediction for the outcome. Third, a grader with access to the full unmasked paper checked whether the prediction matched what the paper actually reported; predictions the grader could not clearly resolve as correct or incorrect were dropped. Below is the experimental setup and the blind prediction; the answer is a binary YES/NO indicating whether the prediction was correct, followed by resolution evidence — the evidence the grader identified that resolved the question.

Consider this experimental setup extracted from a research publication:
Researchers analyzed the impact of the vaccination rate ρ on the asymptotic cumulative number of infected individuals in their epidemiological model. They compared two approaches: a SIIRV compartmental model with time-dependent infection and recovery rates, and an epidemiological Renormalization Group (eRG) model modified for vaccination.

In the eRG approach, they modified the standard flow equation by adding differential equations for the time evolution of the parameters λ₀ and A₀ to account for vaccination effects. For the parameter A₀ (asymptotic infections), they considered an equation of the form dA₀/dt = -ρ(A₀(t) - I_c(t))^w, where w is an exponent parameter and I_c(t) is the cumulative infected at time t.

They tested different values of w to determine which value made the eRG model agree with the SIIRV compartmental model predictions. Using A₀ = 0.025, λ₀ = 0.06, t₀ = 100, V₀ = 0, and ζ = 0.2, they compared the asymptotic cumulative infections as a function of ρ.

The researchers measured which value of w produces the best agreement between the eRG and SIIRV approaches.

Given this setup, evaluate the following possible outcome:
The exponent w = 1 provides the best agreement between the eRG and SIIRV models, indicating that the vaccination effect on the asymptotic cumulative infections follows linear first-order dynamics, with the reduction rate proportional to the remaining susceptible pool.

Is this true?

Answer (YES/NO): NO